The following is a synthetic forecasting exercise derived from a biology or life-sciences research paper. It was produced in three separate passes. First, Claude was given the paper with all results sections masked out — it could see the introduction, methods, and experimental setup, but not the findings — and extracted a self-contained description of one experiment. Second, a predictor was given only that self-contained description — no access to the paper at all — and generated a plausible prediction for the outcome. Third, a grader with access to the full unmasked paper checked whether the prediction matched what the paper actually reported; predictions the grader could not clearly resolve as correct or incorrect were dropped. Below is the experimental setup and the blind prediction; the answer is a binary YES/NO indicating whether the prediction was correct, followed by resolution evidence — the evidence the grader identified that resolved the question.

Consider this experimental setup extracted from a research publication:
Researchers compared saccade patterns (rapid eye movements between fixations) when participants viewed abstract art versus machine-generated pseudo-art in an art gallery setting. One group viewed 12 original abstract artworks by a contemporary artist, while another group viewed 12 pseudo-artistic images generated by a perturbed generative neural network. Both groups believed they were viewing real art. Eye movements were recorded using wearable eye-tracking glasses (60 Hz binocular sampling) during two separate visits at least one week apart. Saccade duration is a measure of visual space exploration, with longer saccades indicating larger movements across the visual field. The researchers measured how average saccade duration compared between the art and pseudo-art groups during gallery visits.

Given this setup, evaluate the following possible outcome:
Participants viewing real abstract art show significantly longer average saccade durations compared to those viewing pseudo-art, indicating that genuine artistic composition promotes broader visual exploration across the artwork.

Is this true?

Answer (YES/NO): YES